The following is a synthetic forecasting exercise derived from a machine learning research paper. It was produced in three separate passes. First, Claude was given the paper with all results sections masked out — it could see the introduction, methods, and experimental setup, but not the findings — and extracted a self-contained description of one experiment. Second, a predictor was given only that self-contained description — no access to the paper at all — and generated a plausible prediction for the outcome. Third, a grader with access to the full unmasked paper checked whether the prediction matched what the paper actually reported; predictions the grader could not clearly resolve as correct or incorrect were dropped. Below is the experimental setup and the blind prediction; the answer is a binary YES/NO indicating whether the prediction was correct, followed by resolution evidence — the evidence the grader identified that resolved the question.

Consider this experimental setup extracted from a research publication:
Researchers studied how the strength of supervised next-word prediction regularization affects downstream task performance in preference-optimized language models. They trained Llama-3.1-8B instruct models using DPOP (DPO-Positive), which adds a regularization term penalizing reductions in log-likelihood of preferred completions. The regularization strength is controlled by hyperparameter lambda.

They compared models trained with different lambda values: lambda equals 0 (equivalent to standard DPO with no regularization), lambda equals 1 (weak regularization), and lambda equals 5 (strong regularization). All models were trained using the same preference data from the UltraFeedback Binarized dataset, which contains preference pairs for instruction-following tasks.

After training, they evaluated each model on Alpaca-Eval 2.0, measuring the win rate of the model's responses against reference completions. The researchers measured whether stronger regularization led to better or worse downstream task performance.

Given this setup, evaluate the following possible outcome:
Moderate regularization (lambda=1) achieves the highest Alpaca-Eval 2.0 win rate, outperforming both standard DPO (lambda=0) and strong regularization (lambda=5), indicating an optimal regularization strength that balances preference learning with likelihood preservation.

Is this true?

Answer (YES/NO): NO